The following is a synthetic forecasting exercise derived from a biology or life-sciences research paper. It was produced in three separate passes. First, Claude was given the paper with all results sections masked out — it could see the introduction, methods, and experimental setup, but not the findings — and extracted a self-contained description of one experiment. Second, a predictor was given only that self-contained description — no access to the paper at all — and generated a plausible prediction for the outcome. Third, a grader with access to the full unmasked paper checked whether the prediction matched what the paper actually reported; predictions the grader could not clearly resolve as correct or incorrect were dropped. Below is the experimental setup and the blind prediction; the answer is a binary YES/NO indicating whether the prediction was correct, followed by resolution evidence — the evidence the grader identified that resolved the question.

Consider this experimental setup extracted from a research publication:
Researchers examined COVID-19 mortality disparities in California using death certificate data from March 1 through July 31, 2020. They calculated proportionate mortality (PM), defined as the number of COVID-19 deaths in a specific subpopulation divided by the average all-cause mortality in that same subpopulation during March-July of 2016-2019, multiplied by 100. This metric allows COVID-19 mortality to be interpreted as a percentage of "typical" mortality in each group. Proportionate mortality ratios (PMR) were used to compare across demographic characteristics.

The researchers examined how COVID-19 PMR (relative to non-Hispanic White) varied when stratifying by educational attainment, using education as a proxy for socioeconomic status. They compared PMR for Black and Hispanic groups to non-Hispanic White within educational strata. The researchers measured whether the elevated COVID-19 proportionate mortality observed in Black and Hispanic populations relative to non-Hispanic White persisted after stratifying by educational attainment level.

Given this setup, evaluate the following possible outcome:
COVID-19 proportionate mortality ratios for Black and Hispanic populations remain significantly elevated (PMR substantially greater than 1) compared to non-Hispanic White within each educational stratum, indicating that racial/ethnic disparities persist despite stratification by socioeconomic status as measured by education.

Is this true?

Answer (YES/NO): YES